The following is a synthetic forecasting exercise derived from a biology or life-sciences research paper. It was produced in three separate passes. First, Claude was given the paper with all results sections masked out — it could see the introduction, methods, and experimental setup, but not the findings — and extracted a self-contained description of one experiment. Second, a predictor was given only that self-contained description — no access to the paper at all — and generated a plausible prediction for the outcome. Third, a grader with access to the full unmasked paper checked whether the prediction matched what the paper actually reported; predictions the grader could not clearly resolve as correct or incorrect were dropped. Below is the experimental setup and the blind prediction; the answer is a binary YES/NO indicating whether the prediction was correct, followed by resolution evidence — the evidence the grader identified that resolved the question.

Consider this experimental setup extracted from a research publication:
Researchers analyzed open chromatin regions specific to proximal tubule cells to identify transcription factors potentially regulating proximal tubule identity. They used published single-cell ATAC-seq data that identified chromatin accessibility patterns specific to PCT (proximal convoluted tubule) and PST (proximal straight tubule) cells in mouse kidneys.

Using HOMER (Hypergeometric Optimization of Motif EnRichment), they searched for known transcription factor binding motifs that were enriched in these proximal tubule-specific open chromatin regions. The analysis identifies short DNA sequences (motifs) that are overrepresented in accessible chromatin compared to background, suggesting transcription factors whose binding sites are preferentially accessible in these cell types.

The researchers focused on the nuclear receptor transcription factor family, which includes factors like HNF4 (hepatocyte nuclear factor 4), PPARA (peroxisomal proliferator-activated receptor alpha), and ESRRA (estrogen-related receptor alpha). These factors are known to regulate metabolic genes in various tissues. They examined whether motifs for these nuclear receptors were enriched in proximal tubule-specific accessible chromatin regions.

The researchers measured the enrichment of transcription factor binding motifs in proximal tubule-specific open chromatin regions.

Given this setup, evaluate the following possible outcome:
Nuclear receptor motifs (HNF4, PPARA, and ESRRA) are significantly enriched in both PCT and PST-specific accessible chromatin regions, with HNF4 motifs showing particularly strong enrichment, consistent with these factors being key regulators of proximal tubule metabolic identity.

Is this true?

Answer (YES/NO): YES